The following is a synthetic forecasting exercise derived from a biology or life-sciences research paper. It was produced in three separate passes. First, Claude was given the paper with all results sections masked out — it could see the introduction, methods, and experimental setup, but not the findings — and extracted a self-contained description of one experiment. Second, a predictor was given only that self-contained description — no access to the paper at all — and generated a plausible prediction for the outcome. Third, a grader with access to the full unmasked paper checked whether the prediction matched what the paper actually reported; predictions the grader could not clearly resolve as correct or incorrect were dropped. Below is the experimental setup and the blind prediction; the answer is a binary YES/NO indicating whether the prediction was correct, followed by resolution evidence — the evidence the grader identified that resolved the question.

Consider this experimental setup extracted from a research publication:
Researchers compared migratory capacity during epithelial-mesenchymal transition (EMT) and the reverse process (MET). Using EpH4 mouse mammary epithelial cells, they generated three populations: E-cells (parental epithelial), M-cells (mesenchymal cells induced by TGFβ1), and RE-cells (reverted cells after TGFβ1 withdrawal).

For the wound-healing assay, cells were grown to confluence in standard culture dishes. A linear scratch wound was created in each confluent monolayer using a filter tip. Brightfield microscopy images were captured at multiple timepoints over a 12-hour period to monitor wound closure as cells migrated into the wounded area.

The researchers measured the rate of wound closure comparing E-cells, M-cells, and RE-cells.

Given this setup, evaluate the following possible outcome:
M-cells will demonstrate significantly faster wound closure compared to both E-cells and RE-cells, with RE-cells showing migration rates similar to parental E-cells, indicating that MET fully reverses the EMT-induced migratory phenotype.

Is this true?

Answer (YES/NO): NO